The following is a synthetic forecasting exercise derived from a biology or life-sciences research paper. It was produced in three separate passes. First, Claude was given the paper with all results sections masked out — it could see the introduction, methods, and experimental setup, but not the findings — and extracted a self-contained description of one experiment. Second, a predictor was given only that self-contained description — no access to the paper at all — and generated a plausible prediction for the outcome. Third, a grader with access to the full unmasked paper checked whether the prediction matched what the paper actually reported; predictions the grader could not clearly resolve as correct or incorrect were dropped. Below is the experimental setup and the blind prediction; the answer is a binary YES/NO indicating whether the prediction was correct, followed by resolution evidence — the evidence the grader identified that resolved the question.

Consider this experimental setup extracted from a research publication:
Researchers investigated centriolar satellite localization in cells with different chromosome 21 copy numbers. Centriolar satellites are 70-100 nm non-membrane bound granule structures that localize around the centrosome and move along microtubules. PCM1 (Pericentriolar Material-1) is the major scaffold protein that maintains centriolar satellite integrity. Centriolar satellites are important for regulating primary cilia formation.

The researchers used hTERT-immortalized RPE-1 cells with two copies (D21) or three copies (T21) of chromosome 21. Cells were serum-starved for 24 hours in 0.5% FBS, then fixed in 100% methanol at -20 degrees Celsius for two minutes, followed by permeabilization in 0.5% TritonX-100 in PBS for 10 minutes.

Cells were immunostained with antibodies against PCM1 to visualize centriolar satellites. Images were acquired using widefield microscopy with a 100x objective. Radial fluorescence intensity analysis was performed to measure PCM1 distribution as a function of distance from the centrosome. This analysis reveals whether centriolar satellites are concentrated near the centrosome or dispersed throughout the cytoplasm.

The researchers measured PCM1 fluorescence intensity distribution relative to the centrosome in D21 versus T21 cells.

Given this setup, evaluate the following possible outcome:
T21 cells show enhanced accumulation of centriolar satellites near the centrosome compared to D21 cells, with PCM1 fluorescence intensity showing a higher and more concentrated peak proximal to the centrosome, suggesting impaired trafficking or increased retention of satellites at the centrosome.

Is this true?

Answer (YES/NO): NO